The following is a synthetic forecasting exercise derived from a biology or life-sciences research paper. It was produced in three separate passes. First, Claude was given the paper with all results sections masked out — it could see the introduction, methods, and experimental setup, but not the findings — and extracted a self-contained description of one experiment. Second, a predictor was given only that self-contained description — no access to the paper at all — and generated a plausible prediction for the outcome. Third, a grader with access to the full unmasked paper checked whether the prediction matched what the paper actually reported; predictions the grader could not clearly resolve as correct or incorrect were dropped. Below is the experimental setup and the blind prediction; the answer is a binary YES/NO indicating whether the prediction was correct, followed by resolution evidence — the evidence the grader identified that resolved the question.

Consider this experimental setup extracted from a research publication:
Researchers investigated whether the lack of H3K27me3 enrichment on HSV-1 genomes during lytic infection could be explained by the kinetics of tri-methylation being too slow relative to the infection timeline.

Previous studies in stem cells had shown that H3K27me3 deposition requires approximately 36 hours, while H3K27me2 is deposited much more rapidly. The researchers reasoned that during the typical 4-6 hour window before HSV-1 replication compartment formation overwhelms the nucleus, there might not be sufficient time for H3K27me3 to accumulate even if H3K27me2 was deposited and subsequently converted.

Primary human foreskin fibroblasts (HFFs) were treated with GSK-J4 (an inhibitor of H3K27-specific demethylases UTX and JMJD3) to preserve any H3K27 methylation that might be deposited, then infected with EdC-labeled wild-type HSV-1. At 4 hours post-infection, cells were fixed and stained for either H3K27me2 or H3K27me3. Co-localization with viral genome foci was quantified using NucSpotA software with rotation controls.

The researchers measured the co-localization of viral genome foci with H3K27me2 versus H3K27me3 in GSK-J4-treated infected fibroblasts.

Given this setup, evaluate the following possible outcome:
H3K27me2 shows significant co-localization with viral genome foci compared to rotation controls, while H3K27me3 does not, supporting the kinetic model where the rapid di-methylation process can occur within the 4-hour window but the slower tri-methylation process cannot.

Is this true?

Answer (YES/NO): NO